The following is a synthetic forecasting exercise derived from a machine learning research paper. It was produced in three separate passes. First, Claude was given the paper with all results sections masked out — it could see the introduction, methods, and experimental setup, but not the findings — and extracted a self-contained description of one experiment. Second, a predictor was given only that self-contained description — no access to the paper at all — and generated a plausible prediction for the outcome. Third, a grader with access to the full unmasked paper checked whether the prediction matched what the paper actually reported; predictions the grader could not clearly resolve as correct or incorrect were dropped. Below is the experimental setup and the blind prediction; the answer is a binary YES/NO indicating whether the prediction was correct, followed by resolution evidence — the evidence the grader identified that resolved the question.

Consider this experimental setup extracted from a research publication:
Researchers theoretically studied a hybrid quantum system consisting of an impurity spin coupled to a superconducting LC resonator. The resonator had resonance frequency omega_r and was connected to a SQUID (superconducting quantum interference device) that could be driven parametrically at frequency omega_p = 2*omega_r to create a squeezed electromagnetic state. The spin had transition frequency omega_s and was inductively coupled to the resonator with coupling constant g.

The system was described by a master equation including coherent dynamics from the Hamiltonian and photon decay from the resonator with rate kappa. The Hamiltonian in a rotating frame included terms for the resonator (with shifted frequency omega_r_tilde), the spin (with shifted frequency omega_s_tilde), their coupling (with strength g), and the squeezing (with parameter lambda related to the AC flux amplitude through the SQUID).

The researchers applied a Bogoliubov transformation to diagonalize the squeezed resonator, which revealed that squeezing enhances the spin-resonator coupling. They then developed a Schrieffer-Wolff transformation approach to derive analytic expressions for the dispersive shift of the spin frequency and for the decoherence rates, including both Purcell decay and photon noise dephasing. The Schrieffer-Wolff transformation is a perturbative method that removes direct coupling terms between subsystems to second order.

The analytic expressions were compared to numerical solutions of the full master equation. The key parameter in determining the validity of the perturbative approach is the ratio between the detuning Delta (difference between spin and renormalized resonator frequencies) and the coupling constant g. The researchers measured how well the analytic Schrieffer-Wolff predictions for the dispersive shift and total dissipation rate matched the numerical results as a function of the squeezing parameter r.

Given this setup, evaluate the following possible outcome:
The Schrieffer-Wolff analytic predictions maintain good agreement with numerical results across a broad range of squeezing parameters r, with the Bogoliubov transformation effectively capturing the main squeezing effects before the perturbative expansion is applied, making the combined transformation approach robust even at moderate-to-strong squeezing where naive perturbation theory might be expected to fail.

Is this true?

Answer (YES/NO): YES